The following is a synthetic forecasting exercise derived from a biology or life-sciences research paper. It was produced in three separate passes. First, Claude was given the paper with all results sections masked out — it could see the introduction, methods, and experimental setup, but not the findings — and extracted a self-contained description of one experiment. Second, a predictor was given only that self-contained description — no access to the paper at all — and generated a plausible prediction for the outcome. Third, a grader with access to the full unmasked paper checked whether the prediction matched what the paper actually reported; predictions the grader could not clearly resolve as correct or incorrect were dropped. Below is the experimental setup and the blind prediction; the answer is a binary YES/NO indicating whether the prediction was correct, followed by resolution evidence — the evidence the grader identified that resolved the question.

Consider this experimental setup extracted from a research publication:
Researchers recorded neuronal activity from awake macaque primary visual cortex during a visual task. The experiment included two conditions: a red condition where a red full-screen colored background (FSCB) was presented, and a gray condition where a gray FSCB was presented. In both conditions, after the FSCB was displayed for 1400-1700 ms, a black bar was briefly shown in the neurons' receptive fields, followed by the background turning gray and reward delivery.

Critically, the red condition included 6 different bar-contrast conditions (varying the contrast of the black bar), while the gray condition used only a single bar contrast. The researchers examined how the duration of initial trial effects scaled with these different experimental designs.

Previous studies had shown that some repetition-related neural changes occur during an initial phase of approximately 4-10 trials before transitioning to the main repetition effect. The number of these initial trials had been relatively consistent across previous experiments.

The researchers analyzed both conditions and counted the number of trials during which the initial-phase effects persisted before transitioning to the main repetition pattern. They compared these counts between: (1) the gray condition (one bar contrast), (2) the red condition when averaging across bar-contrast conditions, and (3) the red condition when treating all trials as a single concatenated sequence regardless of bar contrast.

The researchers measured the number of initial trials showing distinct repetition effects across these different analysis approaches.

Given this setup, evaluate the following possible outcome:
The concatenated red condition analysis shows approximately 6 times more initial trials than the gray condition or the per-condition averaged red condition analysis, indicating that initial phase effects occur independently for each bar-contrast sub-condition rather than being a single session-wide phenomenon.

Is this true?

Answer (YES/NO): YES